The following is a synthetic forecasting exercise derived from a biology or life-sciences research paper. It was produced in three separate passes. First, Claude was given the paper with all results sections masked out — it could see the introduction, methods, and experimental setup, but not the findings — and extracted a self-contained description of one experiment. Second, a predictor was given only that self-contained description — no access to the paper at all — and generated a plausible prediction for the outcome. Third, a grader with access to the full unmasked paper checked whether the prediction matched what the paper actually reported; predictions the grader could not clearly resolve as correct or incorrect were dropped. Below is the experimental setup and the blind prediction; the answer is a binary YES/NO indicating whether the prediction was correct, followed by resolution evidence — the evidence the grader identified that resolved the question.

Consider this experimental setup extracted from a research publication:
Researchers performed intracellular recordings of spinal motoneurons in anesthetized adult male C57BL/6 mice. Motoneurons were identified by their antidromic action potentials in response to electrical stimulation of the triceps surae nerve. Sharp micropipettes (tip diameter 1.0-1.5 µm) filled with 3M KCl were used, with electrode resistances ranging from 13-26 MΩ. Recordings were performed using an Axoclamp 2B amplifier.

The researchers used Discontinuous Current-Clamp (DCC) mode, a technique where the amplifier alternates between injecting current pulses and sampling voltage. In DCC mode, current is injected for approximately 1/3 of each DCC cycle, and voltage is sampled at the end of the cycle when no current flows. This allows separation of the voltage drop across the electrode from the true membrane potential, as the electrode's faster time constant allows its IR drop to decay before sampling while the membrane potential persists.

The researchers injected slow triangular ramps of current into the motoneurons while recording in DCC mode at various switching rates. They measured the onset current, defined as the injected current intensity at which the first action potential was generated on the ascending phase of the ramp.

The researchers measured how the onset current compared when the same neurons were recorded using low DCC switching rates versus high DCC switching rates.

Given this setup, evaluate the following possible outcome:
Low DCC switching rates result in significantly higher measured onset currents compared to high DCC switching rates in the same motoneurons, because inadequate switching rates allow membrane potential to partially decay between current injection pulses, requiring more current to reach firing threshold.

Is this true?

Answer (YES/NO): NO